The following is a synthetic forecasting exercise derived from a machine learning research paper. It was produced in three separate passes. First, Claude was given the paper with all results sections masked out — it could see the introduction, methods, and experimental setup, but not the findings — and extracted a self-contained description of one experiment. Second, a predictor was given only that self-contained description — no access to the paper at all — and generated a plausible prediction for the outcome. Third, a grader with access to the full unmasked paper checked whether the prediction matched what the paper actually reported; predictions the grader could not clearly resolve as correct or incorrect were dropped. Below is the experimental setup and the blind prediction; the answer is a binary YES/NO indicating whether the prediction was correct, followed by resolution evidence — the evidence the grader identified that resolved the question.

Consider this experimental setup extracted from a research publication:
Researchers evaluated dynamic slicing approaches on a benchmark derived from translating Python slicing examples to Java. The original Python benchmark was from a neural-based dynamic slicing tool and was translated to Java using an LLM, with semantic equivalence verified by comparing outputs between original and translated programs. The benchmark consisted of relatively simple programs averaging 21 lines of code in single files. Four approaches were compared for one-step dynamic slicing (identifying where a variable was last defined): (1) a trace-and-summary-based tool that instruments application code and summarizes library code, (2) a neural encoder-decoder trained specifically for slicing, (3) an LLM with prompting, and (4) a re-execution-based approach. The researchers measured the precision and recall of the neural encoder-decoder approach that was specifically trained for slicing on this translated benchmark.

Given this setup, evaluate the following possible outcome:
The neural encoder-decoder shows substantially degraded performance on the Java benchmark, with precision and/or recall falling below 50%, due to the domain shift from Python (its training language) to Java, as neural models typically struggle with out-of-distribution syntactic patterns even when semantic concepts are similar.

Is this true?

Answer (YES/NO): NO